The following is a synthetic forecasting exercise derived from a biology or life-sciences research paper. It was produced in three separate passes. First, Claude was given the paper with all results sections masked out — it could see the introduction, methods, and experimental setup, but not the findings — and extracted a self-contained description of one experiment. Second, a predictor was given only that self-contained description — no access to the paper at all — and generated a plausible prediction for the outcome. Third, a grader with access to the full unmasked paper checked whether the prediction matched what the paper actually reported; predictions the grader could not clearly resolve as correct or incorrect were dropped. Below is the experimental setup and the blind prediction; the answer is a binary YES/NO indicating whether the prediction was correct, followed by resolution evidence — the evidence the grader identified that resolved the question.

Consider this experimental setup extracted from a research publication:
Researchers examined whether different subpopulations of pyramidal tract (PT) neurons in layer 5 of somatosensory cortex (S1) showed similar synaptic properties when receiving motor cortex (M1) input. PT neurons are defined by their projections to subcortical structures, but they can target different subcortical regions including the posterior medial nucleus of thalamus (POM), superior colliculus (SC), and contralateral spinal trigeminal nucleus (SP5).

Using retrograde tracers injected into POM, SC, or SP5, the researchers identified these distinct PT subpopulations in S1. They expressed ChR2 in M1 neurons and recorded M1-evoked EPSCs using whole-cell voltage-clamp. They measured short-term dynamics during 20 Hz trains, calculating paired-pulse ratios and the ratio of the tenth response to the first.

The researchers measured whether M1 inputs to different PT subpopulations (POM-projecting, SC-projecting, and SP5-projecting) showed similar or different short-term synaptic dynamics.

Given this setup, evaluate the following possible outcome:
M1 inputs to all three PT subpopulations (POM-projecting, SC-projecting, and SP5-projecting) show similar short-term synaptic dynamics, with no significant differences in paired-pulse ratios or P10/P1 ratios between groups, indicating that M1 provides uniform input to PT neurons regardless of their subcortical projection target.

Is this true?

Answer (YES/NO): YES